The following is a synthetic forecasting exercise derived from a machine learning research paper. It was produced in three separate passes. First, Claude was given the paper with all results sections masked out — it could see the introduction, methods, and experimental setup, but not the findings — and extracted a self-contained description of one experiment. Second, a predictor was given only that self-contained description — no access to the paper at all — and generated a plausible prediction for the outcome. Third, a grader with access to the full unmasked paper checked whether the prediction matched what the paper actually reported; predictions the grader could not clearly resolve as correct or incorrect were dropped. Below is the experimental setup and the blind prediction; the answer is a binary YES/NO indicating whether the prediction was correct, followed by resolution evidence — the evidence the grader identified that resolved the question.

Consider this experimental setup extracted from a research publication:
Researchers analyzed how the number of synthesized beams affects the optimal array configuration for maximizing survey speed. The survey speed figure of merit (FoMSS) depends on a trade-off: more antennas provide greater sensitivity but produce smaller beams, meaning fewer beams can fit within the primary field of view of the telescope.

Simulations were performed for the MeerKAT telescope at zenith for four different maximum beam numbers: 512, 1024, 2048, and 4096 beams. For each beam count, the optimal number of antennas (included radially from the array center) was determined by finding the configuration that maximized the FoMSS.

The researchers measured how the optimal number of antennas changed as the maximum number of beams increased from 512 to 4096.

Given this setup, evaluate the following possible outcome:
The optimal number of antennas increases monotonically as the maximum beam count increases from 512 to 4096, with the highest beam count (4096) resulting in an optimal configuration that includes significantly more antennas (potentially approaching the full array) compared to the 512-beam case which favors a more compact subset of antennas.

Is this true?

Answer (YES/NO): YES